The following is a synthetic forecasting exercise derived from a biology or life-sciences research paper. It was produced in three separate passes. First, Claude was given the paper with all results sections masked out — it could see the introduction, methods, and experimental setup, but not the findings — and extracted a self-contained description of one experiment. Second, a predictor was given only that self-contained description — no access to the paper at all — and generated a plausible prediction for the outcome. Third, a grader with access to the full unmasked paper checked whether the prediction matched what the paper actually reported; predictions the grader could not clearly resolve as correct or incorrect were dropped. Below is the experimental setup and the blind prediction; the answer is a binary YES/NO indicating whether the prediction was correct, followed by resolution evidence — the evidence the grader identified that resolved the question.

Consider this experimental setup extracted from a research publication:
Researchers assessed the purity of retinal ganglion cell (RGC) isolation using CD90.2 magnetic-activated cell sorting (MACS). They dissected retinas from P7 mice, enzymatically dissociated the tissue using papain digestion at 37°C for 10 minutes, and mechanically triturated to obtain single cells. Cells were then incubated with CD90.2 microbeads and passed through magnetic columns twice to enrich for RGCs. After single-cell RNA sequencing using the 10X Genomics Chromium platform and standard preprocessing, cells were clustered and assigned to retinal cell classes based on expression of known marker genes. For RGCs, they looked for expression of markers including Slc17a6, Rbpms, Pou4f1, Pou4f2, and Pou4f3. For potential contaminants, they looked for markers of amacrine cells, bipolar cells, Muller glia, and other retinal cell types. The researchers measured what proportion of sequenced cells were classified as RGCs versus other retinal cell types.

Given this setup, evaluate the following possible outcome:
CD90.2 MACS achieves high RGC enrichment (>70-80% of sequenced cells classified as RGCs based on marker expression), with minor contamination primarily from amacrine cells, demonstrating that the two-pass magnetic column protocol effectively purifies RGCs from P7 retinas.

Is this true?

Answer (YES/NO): YES